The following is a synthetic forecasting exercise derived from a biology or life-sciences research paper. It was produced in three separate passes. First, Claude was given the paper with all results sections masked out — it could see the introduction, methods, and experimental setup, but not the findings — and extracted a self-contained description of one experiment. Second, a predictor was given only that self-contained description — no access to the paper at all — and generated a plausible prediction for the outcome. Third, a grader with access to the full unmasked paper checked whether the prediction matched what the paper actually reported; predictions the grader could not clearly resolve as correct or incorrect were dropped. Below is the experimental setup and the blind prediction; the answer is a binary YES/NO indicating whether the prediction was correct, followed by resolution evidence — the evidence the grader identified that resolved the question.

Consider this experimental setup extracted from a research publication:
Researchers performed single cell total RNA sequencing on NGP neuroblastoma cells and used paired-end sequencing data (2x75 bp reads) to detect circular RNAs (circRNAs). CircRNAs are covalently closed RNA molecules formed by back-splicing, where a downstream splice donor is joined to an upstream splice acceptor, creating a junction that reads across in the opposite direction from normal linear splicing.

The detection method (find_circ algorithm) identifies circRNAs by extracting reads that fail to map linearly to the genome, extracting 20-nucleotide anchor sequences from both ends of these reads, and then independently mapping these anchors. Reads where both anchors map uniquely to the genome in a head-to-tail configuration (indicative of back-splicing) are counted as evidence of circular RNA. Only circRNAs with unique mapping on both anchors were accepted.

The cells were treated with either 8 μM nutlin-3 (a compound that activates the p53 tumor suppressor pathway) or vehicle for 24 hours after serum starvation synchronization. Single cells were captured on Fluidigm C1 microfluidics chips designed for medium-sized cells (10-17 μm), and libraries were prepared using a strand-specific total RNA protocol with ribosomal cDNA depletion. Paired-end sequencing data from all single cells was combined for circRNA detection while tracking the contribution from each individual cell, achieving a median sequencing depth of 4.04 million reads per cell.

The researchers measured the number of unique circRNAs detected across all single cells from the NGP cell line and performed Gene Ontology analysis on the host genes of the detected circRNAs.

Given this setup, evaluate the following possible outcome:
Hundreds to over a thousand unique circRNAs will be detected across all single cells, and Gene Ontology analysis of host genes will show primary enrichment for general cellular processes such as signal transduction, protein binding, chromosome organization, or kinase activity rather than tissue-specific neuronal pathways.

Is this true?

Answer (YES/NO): NO